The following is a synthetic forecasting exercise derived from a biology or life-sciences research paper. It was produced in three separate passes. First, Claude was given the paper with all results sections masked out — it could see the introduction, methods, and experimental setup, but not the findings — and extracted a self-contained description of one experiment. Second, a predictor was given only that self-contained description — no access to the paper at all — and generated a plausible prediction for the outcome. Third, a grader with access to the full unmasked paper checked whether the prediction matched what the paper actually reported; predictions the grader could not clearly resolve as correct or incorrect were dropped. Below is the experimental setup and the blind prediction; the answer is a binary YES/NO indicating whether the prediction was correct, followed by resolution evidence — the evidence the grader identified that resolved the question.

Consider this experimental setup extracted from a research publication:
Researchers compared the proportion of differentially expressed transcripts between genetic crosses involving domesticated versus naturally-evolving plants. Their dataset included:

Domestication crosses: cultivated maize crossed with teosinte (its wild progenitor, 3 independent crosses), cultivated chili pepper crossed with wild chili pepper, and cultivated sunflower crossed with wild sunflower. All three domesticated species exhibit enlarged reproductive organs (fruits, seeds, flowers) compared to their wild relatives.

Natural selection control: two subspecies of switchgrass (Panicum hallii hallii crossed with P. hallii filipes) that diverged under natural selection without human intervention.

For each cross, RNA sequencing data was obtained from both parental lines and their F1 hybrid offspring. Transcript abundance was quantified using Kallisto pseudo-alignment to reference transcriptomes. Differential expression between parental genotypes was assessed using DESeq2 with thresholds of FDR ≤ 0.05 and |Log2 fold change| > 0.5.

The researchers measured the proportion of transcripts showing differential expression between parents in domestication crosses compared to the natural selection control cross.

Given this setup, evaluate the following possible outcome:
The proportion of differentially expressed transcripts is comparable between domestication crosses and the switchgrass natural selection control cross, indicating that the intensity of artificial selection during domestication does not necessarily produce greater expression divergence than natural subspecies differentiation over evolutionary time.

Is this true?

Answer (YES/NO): NO